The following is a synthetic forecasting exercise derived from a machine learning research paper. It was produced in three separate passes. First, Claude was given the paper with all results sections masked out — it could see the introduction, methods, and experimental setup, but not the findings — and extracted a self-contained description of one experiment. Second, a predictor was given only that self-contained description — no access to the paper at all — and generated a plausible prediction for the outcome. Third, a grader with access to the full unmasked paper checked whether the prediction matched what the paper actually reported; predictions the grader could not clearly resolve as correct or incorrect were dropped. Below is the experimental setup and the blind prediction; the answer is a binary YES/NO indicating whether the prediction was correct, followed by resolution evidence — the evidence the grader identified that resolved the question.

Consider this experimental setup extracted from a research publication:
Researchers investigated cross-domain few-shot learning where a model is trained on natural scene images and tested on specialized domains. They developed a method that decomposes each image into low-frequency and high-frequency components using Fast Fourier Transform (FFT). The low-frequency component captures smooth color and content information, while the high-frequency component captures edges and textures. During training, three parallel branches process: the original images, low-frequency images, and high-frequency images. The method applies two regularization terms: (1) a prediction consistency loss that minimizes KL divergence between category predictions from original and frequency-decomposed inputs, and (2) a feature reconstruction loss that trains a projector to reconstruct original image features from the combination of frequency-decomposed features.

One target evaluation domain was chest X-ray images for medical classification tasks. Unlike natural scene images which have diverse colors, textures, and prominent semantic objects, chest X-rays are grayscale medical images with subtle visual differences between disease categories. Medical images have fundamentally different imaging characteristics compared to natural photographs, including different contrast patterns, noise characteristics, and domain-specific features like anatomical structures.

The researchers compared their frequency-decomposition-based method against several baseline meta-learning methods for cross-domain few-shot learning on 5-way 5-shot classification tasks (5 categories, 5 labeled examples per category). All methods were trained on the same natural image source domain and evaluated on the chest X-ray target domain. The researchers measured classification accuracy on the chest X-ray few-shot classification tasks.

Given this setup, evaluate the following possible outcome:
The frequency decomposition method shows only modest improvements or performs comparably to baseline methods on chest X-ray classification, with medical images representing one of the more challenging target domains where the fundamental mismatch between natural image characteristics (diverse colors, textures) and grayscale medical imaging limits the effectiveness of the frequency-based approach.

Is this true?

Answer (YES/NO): YES